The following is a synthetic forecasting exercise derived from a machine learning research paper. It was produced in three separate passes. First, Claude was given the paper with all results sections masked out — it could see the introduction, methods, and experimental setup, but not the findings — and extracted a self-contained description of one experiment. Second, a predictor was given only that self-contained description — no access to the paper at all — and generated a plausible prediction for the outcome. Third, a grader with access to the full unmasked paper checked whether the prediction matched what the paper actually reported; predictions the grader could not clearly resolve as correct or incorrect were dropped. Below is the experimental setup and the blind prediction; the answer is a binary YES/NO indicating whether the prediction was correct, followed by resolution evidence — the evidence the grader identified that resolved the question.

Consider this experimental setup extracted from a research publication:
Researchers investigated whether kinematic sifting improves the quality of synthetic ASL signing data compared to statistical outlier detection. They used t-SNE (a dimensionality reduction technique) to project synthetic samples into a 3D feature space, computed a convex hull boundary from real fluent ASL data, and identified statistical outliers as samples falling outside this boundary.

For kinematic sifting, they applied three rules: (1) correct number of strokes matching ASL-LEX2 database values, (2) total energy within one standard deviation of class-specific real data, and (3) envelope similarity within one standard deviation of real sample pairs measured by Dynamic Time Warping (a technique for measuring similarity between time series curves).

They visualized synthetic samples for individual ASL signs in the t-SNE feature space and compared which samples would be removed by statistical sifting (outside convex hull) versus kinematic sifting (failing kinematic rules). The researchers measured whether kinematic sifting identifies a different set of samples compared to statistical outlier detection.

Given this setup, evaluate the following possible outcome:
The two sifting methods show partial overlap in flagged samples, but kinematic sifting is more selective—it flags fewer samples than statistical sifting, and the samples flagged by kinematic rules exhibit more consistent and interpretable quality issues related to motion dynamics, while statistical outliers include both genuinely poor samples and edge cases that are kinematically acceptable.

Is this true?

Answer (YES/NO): NO